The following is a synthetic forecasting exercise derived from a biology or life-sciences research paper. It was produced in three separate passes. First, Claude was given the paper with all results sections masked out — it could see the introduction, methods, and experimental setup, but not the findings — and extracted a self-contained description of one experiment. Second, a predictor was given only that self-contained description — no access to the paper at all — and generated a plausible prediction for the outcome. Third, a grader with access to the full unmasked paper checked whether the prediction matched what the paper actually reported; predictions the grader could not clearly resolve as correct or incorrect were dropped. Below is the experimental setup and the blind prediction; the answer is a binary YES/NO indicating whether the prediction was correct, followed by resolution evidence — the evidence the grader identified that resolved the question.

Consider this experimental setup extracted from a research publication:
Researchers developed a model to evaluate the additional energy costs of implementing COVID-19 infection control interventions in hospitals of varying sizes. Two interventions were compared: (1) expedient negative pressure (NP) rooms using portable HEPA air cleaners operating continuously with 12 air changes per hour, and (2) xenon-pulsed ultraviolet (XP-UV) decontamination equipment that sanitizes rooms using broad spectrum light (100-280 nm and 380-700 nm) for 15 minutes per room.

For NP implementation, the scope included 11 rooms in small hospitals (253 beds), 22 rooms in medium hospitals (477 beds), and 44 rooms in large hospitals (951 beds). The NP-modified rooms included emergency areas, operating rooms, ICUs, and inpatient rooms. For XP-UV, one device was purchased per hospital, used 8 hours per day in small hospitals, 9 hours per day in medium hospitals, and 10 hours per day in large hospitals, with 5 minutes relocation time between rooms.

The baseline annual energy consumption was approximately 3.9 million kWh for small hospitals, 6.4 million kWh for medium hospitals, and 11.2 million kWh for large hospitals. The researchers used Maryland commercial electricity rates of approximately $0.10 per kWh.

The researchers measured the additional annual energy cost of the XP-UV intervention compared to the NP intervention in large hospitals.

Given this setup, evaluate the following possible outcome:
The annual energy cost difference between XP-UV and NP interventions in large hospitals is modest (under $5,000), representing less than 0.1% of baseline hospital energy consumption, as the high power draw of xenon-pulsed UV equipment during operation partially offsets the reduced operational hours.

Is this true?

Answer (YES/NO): NO